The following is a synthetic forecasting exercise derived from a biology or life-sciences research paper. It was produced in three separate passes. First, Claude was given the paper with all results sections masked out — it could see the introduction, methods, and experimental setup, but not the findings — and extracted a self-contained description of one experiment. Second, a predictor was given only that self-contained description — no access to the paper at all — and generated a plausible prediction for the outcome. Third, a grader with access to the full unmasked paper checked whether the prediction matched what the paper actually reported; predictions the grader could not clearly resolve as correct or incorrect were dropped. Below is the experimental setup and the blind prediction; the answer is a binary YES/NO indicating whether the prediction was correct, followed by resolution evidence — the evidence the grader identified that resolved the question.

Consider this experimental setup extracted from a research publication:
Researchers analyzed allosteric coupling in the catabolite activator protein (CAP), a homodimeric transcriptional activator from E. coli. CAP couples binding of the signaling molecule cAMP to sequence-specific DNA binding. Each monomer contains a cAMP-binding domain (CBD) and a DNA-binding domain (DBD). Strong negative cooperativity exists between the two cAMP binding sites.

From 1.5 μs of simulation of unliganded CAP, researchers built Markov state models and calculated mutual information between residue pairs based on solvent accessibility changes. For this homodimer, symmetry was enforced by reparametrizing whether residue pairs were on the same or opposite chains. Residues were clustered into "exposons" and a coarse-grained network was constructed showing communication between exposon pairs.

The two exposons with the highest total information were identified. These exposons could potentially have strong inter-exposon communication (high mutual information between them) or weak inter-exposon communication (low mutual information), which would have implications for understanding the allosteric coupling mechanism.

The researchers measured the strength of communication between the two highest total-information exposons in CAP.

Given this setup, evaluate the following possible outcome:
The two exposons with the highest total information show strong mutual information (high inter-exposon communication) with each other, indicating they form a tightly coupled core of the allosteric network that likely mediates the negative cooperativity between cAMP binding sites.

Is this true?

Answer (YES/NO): YES